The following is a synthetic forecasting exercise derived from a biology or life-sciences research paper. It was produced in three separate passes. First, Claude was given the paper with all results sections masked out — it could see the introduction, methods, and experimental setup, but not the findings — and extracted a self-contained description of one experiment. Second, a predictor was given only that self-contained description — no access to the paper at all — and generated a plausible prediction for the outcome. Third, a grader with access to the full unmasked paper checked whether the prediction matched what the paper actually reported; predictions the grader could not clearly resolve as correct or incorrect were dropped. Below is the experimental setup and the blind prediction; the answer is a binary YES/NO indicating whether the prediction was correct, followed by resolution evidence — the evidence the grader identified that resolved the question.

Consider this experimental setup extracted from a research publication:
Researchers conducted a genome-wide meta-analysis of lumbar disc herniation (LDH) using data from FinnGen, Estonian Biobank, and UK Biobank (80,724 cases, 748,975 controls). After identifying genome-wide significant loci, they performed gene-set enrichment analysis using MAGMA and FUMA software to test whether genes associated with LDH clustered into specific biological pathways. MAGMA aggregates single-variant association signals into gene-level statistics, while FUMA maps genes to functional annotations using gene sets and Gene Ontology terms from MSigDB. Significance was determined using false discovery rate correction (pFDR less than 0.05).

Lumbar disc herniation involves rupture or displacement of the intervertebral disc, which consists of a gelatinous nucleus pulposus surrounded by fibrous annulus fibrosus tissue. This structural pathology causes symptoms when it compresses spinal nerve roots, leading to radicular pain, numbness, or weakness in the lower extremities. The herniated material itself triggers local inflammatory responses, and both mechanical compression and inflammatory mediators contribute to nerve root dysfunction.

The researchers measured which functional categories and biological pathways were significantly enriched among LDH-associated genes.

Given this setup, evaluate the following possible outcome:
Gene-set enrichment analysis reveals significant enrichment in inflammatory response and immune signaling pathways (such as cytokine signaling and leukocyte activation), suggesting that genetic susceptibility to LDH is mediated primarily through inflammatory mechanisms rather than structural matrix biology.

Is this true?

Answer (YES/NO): NO